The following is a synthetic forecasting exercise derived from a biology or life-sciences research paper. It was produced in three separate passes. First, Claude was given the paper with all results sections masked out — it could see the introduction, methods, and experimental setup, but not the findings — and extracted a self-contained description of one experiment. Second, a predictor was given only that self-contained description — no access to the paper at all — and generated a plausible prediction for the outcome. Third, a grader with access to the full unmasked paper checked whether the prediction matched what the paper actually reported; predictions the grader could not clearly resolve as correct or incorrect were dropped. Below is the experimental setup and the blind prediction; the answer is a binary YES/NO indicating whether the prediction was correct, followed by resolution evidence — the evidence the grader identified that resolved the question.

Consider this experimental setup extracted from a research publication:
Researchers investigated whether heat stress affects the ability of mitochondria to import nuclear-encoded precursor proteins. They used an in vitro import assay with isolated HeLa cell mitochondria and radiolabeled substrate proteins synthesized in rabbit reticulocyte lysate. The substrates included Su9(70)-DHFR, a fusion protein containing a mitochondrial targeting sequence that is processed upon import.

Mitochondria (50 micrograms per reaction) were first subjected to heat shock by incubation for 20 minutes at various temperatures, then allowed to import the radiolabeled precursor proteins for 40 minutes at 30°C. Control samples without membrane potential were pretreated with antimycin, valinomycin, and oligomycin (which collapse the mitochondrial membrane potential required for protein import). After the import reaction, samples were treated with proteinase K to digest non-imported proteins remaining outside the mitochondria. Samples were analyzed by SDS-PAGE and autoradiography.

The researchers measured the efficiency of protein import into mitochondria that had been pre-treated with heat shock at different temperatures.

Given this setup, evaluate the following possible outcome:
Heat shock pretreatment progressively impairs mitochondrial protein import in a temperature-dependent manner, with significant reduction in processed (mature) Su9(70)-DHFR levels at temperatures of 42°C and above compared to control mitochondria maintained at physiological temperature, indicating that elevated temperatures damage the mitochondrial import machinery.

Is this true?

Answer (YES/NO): YES